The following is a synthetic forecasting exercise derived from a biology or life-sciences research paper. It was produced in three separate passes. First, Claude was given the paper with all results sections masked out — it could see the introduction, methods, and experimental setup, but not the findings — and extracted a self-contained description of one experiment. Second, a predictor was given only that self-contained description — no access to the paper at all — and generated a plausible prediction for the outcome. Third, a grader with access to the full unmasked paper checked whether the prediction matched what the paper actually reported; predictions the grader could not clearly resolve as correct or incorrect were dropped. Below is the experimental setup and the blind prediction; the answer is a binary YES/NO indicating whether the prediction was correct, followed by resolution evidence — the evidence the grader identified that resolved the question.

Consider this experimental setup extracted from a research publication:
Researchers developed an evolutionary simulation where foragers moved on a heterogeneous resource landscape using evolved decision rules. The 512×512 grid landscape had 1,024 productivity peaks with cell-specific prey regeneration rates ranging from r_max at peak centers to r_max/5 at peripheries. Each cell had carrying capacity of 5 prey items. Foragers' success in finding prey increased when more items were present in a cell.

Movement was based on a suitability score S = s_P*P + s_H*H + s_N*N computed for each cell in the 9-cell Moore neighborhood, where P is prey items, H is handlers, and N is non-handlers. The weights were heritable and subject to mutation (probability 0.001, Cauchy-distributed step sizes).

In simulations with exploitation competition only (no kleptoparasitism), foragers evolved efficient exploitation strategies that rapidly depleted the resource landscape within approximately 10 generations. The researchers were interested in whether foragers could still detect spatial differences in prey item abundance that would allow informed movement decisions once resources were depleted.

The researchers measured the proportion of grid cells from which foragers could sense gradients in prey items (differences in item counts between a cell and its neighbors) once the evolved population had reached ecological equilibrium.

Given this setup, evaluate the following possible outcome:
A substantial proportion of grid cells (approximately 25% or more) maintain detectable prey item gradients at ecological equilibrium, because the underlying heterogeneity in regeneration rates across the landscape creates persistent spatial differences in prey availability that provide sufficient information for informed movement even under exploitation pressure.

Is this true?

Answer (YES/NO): YES